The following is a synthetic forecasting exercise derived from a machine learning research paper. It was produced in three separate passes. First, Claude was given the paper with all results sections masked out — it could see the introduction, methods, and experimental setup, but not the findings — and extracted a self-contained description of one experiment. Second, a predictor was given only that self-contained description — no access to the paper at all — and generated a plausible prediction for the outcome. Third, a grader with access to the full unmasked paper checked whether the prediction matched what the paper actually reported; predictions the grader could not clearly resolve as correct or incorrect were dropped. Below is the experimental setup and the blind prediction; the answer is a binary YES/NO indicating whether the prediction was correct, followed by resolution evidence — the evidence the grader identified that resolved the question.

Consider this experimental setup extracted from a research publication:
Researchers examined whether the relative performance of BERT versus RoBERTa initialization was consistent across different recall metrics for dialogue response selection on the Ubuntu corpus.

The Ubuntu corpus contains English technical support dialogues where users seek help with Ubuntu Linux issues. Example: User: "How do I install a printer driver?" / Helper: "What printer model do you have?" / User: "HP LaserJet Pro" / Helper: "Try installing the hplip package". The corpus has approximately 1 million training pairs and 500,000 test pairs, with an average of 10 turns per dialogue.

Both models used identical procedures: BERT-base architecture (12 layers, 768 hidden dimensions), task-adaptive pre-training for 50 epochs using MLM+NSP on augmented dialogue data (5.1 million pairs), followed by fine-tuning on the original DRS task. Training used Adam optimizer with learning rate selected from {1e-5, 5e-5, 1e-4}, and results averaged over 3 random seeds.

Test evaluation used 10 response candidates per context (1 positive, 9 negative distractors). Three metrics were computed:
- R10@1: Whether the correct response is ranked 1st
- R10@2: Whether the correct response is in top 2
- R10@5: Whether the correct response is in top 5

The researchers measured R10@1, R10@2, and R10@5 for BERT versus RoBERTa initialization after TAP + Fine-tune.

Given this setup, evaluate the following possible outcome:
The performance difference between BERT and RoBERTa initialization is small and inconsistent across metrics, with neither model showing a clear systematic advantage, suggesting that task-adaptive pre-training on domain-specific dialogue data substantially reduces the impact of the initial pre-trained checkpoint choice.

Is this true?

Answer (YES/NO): NO